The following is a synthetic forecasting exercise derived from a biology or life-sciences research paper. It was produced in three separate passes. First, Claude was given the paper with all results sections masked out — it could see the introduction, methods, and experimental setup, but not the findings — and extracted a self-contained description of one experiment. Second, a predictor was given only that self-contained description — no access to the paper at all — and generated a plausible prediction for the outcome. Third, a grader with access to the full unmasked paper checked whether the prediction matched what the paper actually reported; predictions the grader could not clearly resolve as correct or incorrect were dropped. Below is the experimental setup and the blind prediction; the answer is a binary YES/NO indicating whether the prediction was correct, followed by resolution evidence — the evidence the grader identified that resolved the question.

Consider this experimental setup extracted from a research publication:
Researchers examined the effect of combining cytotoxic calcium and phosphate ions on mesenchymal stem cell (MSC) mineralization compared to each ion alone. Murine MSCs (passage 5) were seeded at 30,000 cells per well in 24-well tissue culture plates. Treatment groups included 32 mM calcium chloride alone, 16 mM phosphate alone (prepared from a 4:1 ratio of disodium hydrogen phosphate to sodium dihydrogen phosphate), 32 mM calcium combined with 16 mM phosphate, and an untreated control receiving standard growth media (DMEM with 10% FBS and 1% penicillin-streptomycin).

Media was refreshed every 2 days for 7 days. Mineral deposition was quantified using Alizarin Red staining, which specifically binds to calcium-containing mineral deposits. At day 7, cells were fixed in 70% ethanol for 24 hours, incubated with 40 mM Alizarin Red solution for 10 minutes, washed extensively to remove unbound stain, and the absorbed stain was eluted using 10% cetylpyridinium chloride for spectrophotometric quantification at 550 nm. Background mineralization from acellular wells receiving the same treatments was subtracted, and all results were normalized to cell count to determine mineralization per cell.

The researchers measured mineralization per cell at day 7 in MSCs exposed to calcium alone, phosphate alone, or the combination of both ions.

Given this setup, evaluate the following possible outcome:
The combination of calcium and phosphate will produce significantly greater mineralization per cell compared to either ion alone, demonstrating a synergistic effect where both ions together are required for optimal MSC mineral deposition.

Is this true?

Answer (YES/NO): NO